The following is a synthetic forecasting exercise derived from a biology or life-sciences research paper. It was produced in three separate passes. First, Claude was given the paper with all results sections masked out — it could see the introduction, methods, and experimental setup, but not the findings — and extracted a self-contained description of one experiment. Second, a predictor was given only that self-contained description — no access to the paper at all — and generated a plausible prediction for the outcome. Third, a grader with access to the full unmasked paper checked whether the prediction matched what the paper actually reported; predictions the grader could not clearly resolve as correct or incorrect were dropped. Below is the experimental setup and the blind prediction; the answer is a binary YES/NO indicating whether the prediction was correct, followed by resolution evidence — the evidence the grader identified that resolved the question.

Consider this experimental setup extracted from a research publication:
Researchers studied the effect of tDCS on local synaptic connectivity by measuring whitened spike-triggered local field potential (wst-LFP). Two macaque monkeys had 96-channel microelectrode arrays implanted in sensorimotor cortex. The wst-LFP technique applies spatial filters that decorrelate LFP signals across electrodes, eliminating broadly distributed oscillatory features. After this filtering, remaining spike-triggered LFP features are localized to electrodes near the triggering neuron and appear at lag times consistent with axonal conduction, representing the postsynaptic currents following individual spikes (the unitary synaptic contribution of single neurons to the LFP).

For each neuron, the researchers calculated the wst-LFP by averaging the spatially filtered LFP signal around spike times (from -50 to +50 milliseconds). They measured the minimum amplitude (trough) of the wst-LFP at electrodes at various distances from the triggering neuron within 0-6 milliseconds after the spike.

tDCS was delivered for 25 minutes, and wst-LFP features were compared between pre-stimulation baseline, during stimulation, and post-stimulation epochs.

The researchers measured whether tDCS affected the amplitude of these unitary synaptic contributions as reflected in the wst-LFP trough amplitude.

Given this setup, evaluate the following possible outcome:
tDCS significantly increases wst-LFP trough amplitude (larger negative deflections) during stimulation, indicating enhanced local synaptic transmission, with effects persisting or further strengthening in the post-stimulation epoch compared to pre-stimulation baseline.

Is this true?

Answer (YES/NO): NO